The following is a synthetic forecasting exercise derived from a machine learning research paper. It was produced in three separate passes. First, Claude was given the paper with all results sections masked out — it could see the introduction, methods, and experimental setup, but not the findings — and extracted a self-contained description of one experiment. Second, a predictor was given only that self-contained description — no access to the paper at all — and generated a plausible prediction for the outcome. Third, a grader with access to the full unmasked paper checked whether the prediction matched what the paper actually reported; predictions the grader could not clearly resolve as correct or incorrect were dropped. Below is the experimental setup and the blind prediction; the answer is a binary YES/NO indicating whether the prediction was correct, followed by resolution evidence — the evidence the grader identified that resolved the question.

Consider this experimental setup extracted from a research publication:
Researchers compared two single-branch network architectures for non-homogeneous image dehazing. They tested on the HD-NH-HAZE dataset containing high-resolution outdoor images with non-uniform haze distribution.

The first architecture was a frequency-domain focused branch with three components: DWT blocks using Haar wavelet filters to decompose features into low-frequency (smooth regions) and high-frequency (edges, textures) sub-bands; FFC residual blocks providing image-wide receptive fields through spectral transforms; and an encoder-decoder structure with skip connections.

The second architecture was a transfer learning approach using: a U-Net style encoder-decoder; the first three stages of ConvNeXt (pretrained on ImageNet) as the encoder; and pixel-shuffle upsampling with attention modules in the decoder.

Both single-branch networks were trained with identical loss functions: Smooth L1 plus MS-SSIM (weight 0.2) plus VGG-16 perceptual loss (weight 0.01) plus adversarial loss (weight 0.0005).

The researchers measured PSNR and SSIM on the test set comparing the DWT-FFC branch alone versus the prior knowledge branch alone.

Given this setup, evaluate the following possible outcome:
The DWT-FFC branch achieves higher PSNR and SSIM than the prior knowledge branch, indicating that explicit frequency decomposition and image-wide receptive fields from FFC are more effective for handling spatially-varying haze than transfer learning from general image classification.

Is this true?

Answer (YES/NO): NO